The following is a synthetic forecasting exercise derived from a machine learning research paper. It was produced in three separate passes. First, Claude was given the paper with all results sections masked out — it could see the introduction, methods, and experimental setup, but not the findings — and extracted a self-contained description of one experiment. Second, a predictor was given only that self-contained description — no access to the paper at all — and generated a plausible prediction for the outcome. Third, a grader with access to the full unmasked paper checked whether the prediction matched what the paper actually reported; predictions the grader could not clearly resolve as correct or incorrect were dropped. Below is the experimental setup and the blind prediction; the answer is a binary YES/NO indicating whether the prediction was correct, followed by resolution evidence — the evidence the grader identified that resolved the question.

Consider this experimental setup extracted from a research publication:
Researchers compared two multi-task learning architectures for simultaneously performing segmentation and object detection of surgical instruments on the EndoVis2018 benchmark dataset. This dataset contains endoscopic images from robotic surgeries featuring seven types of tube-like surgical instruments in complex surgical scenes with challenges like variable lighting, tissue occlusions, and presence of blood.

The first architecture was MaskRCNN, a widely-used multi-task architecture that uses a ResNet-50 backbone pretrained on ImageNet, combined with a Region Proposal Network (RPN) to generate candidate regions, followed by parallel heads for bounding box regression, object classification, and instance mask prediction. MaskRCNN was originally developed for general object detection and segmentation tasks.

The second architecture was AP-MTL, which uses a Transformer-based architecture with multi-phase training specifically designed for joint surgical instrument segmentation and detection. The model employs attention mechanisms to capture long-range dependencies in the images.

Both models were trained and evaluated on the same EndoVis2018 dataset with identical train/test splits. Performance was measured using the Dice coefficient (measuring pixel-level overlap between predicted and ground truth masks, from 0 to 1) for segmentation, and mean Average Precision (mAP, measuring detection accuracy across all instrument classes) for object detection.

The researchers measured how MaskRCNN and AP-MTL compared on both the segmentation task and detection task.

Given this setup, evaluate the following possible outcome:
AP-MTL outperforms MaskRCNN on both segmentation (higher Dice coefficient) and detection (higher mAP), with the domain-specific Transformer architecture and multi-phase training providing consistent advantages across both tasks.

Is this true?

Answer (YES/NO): YES